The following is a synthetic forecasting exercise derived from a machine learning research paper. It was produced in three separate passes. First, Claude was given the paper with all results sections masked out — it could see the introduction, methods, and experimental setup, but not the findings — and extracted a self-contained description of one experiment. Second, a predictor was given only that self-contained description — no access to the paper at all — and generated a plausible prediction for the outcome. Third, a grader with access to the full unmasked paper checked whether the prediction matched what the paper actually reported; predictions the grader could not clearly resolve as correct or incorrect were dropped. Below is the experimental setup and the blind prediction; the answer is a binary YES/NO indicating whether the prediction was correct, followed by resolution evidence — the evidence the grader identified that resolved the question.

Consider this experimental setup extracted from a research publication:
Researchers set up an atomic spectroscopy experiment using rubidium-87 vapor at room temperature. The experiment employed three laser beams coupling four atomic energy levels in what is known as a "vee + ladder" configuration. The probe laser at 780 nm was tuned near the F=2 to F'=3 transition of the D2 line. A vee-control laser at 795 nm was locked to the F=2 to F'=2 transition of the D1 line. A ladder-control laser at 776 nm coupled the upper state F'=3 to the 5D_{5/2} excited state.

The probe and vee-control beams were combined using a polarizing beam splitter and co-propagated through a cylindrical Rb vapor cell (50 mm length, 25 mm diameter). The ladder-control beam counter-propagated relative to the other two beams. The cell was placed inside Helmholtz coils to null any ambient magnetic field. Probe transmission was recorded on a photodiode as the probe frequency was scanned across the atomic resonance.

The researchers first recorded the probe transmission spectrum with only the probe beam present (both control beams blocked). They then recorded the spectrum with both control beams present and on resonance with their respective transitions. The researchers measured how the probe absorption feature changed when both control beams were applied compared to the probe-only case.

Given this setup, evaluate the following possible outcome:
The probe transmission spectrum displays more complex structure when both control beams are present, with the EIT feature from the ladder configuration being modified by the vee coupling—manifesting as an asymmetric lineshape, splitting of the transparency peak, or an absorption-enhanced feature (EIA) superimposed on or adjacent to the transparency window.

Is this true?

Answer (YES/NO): YES